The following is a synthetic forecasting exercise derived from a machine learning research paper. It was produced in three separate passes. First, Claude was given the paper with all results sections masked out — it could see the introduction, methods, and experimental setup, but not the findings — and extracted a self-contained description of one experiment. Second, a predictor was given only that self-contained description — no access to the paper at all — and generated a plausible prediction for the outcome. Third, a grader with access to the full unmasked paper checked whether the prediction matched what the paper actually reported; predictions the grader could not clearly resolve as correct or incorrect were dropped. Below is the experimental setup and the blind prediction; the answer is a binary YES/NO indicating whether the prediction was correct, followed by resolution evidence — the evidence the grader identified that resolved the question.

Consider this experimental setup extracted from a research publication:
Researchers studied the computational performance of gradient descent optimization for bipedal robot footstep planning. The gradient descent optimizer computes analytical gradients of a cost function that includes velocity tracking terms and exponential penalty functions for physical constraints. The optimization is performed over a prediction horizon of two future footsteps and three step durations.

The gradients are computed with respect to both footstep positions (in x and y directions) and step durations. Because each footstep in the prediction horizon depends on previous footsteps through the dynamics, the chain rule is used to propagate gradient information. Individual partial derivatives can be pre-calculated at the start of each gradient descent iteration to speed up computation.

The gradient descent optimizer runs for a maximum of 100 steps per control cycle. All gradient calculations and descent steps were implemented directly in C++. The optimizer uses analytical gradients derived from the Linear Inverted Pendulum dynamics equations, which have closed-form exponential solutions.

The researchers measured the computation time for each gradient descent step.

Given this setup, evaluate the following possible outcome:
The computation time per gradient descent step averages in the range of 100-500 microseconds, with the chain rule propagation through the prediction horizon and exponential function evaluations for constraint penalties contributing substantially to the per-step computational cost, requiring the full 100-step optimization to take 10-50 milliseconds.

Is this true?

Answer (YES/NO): NO